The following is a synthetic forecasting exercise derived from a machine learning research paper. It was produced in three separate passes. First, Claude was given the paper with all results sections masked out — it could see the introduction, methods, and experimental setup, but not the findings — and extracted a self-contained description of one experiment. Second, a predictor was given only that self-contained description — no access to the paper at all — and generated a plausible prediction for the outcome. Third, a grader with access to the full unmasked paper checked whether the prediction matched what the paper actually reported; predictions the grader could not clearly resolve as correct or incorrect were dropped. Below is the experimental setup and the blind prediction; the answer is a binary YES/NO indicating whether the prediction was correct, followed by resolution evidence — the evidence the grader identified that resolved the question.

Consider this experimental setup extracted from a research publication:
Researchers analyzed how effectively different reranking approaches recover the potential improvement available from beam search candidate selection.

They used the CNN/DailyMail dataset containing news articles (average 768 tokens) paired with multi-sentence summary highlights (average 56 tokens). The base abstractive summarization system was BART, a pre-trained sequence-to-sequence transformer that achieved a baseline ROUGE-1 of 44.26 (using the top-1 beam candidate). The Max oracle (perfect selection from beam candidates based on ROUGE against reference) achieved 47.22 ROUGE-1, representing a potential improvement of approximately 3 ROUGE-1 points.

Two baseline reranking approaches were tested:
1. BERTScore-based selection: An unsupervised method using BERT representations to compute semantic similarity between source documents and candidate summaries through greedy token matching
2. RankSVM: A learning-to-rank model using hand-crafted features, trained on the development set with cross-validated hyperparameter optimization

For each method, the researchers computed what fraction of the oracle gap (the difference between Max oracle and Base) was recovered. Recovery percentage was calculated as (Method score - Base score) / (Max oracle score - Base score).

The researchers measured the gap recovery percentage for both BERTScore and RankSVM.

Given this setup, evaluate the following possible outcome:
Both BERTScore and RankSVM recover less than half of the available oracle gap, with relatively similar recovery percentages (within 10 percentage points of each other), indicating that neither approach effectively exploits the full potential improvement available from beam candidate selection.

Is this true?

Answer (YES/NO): YES